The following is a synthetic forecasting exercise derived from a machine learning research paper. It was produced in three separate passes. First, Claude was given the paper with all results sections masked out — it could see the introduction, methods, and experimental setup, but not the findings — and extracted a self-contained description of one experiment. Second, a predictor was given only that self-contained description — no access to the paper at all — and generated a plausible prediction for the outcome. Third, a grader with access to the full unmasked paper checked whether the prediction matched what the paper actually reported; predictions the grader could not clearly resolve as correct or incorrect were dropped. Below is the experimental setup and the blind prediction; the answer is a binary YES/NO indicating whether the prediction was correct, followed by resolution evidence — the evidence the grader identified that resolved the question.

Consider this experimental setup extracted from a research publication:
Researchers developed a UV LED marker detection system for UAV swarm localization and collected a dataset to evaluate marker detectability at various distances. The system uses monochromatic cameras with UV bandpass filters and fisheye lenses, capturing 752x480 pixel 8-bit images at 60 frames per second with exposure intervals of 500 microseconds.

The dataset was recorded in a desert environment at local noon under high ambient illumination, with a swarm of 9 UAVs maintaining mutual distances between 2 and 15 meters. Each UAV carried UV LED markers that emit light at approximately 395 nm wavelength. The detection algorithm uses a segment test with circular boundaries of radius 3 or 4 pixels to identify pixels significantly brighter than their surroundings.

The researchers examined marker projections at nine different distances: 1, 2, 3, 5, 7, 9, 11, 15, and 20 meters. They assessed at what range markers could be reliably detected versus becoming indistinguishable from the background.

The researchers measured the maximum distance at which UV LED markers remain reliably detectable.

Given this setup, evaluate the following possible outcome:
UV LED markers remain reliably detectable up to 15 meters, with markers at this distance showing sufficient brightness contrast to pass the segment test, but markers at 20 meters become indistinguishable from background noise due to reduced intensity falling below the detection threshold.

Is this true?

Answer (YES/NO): YES